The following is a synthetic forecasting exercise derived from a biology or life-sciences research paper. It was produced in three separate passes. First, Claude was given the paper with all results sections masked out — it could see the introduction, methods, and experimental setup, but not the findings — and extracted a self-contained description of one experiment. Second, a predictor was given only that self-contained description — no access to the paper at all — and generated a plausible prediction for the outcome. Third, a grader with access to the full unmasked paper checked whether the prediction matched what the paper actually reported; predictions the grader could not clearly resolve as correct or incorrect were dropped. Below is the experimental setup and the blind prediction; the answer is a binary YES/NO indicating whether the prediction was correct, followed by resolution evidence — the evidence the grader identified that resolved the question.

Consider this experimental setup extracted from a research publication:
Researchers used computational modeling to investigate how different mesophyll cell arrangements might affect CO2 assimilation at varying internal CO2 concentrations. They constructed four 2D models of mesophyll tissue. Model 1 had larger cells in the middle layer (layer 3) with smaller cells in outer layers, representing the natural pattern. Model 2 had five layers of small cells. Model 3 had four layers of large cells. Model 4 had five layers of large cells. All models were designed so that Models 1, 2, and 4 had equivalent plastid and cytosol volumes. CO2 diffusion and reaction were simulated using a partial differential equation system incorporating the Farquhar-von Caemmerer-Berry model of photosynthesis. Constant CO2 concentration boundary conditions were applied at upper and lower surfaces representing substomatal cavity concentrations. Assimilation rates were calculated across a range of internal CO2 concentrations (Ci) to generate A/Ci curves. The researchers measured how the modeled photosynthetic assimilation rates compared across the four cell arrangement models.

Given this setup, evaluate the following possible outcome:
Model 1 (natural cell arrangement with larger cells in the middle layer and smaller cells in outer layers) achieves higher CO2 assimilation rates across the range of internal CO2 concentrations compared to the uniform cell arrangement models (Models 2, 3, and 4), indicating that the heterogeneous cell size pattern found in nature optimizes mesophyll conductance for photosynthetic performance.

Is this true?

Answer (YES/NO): NO